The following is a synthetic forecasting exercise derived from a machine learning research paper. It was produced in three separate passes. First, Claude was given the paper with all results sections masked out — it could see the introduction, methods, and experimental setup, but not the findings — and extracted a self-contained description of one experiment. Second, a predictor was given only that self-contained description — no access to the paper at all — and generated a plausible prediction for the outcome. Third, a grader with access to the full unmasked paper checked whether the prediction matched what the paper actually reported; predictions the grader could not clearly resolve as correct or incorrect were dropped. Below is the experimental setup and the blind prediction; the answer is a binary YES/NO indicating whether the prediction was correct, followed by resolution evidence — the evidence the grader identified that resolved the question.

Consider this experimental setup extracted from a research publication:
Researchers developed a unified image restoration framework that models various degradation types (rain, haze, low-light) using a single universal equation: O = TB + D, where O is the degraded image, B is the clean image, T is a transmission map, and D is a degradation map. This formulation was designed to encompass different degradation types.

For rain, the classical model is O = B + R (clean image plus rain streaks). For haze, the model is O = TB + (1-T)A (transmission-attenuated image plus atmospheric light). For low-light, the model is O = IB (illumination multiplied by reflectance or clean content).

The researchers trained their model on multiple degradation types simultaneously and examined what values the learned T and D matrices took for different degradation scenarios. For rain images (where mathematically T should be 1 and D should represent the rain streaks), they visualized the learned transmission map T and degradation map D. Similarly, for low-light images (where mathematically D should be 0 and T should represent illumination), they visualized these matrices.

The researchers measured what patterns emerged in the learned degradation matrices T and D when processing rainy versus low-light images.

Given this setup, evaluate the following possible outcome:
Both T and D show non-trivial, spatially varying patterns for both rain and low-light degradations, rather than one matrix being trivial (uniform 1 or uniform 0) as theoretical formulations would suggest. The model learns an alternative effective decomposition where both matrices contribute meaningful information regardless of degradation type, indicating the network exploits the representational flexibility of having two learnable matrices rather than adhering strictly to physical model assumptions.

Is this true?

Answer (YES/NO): NO